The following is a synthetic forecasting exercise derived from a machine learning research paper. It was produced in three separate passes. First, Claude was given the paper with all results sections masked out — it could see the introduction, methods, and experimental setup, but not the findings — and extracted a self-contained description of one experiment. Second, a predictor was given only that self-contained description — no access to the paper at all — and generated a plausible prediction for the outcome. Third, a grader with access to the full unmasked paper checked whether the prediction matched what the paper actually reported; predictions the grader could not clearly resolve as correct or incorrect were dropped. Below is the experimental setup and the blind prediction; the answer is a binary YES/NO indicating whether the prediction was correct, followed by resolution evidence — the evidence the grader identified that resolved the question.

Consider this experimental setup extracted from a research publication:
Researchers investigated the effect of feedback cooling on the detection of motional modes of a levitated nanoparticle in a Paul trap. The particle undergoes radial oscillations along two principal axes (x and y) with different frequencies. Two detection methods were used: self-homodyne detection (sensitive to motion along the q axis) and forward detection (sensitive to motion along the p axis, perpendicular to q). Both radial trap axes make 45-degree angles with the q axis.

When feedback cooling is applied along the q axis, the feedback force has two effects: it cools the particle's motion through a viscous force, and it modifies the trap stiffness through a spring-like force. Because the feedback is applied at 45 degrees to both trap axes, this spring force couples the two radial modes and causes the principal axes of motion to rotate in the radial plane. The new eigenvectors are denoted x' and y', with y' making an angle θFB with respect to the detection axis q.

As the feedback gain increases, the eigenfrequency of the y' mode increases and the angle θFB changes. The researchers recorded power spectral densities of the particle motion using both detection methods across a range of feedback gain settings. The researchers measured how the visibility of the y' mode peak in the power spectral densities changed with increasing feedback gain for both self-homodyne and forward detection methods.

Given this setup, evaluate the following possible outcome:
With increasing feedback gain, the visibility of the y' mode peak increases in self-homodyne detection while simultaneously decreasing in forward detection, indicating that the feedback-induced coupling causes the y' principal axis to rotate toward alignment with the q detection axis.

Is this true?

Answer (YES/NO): YES